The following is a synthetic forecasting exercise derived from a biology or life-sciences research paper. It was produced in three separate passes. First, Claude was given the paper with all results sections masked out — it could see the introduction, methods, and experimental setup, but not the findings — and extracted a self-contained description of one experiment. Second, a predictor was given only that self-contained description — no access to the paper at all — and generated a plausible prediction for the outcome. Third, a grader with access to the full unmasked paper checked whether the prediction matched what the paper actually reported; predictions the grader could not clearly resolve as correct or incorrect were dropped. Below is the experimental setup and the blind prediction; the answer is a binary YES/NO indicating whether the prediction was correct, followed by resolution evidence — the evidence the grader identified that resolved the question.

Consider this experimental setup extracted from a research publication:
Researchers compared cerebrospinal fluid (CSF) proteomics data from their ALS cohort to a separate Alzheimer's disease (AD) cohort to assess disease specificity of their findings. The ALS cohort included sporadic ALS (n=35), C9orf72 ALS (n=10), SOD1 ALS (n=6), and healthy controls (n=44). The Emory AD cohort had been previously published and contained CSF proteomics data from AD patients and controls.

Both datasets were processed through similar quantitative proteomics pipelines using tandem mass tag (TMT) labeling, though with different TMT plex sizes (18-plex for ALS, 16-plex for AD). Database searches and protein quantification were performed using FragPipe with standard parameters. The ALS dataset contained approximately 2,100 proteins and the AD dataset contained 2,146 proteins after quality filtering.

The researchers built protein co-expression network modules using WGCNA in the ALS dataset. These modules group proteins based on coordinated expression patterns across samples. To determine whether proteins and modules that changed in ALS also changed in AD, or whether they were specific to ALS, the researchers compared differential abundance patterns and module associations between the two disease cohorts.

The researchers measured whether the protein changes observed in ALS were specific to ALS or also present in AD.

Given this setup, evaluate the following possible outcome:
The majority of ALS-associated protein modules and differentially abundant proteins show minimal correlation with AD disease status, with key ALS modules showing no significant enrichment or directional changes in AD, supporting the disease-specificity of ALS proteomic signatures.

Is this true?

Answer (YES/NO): NO